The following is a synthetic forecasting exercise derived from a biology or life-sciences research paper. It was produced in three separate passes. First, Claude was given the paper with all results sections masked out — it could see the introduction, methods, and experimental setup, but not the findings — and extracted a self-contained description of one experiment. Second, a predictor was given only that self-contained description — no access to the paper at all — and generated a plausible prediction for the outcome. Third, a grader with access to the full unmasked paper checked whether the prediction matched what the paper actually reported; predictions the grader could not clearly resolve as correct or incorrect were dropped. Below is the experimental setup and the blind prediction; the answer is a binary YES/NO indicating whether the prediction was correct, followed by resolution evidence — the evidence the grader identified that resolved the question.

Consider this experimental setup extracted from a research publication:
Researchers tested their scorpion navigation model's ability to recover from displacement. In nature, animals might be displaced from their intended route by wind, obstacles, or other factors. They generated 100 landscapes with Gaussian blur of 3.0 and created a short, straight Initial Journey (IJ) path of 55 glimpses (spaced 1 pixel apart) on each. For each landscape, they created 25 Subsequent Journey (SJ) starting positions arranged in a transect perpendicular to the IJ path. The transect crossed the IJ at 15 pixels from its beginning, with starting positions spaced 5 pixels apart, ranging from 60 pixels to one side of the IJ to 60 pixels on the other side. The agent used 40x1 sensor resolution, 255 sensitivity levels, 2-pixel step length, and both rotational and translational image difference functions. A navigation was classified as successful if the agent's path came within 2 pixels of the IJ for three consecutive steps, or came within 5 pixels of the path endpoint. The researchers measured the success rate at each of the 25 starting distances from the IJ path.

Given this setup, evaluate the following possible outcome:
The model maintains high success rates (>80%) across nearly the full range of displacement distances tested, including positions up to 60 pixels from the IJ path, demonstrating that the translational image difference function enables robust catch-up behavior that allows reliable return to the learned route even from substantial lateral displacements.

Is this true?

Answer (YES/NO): NO